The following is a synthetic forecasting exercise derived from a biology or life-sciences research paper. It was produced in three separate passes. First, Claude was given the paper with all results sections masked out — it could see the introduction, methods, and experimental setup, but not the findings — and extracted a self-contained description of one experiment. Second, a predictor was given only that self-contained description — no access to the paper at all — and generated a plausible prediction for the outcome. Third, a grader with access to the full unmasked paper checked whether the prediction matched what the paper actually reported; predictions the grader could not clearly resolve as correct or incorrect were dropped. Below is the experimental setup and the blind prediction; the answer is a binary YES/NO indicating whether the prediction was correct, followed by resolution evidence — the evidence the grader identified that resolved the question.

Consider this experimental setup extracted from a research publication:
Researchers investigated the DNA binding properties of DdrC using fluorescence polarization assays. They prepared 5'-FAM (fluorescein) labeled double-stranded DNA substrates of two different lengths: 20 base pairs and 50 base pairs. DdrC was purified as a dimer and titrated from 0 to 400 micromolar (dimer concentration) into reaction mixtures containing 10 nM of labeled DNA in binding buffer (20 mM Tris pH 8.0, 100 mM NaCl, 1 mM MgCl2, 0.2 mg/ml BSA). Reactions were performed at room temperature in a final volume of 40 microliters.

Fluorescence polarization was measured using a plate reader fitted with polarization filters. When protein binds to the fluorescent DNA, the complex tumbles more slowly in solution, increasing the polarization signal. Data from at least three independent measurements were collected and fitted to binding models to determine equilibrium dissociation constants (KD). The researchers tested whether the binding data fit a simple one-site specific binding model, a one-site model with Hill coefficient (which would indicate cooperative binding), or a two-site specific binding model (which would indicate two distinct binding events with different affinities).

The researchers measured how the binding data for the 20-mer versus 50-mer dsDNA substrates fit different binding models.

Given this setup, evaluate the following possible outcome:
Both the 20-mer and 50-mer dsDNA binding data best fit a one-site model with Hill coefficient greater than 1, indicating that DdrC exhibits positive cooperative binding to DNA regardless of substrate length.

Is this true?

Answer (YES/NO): NO